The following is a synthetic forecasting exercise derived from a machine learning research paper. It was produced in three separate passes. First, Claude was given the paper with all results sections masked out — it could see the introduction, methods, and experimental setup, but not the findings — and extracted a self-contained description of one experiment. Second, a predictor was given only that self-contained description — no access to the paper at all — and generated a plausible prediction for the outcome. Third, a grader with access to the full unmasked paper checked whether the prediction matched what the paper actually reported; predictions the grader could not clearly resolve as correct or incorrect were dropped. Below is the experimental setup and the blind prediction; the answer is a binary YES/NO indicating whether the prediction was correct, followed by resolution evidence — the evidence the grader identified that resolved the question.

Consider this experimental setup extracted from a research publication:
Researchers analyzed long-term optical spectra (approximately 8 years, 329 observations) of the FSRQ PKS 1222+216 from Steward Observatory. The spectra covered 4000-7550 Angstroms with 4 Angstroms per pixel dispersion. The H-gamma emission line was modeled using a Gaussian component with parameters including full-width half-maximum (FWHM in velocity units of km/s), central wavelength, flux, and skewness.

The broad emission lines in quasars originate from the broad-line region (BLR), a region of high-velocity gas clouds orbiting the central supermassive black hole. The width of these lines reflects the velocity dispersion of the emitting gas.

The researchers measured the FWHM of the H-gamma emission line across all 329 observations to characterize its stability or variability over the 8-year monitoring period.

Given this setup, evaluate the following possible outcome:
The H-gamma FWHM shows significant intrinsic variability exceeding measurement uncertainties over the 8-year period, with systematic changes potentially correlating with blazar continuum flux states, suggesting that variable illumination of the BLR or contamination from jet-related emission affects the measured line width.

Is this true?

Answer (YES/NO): NO